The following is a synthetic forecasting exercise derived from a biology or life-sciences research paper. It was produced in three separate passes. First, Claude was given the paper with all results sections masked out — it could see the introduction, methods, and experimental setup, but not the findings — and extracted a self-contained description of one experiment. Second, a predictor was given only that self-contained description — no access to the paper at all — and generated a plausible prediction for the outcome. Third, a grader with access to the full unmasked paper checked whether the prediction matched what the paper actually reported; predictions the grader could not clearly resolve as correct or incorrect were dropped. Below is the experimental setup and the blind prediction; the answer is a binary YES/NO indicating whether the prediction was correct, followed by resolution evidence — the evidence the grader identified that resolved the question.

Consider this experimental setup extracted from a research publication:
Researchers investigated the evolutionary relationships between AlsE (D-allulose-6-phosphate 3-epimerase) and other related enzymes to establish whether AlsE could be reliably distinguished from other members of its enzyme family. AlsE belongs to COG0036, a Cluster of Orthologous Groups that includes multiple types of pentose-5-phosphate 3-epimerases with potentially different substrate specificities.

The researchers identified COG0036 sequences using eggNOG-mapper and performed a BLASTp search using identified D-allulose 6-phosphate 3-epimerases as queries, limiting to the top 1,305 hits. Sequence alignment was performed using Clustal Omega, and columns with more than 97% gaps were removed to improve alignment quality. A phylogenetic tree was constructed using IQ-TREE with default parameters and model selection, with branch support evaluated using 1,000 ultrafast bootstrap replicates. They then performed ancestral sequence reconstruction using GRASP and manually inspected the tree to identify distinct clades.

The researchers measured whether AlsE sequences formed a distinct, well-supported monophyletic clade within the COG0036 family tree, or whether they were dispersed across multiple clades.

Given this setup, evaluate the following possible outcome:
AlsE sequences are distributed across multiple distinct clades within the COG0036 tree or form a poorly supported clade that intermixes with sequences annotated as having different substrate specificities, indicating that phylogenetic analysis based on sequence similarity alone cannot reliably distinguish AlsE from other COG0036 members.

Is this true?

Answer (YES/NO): NO